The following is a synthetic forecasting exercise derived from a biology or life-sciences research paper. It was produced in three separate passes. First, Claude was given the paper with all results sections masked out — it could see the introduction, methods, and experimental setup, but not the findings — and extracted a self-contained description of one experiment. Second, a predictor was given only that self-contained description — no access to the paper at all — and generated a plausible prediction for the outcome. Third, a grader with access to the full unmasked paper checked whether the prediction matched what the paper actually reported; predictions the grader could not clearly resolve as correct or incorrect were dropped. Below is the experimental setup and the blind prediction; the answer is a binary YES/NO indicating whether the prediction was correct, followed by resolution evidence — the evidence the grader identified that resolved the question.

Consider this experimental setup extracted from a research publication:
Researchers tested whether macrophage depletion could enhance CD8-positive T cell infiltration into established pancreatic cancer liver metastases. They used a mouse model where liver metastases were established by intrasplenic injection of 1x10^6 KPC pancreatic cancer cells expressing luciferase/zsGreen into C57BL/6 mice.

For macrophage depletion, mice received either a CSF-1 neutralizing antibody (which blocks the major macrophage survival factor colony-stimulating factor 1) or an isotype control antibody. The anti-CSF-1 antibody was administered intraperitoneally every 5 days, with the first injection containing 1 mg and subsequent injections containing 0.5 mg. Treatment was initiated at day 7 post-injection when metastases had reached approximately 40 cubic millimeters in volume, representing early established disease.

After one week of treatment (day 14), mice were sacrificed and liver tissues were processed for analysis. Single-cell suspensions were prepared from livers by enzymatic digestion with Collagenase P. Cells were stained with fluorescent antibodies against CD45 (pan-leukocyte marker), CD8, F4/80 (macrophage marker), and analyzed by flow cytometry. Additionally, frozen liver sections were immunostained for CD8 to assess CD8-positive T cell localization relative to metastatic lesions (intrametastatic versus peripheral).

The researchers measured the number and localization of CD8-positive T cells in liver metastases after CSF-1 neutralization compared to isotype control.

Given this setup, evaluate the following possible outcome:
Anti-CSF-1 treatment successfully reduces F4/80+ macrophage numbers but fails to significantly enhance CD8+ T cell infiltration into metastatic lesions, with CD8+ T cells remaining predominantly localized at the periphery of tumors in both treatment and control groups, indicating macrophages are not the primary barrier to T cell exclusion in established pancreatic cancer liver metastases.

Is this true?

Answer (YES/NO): NO